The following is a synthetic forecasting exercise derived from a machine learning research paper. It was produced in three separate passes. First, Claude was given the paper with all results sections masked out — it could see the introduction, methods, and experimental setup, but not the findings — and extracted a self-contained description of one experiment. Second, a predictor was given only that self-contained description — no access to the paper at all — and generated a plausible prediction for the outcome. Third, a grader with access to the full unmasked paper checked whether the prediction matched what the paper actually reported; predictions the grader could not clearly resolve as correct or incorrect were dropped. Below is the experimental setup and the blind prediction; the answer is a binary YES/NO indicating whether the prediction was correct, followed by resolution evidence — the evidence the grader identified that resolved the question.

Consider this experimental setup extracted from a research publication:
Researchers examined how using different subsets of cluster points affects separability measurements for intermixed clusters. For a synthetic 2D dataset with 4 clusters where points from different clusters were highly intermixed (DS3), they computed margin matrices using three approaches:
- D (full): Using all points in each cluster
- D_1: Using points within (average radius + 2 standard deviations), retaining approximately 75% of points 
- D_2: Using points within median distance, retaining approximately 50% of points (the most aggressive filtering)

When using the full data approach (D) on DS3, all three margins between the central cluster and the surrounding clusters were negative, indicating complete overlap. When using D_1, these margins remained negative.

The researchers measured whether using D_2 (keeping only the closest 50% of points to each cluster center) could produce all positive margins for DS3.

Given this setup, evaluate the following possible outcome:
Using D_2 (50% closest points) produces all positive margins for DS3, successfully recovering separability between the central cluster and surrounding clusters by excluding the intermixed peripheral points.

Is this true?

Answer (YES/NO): YES